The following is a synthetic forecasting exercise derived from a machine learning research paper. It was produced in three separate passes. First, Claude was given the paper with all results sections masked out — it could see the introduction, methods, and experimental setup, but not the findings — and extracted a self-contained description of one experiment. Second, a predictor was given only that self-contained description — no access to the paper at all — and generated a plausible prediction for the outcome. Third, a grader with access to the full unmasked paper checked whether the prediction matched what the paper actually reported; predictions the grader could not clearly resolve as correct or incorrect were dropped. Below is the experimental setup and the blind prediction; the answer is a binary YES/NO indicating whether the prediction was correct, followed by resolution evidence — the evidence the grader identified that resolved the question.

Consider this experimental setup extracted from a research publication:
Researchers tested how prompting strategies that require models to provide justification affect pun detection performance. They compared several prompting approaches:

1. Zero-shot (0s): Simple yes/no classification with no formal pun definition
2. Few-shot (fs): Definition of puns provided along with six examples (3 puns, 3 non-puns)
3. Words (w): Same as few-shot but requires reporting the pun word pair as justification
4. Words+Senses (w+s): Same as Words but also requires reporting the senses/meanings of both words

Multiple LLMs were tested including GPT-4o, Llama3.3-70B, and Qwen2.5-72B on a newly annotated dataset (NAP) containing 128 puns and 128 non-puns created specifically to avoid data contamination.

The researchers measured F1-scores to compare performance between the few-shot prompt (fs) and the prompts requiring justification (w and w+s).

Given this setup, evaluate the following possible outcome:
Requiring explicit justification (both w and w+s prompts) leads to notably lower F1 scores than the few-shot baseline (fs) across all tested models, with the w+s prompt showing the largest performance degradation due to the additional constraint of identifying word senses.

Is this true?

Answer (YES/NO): NO